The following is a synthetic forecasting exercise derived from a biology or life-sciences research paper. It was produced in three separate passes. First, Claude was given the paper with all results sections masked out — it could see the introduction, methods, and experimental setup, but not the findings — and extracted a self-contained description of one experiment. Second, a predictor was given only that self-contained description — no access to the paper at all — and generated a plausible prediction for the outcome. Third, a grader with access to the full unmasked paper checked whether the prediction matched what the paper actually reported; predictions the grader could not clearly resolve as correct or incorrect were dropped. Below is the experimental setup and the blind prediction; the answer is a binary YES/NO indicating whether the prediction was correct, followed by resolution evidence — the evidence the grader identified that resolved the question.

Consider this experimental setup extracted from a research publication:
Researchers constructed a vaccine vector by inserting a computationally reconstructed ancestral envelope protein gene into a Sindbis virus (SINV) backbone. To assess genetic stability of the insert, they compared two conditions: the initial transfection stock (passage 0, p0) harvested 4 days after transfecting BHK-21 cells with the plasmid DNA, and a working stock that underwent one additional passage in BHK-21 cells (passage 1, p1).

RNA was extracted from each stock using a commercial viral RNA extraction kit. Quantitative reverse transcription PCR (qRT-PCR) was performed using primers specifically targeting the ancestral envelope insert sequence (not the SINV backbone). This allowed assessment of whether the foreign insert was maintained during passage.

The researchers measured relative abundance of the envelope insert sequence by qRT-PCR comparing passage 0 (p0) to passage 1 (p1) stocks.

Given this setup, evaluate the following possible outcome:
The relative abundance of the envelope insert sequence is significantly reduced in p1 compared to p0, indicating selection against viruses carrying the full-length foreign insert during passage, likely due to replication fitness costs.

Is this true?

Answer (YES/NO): NO